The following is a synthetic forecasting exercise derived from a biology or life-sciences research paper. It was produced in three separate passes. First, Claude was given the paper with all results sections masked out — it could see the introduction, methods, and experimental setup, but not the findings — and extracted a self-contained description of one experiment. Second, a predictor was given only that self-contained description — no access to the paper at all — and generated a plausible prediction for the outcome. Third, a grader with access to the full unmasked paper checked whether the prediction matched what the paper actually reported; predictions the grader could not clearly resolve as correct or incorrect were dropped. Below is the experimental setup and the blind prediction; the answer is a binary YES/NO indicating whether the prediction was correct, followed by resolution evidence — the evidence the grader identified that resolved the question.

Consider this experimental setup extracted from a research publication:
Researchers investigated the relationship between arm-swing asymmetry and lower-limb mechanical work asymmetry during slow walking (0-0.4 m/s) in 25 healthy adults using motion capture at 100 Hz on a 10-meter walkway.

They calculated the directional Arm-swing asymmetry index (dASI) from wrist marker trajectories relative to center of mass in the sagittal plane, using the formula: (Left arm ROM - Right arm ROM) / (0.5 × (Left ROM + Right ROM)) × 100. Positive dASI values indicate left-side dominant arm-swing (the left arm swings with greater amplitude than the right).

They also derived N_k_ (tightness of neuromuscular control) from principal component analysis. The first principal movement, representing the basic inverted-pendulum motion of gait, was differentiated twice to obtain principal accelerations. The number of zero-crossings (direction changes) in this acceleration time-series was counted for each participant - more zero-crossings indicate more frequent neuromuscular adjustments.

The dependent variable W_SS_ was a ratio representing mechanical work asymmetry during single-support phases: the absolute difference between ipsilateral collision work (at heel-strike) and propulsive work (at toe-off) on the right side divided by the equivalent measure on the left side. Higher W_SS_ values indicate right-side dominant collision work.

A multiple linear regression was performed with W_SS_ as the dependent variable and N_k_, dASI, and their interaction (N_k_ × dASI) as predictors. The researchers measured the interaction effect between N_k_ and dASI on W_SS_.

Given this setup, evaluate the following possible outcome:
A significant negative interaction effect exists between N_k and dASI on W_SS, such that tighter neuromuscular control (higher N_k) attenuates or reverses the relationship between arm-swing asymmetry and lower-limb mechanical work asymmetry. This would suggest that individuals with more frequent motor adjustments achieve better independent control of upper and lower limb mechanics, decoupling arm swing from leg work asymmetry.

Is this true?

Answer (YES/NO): NO